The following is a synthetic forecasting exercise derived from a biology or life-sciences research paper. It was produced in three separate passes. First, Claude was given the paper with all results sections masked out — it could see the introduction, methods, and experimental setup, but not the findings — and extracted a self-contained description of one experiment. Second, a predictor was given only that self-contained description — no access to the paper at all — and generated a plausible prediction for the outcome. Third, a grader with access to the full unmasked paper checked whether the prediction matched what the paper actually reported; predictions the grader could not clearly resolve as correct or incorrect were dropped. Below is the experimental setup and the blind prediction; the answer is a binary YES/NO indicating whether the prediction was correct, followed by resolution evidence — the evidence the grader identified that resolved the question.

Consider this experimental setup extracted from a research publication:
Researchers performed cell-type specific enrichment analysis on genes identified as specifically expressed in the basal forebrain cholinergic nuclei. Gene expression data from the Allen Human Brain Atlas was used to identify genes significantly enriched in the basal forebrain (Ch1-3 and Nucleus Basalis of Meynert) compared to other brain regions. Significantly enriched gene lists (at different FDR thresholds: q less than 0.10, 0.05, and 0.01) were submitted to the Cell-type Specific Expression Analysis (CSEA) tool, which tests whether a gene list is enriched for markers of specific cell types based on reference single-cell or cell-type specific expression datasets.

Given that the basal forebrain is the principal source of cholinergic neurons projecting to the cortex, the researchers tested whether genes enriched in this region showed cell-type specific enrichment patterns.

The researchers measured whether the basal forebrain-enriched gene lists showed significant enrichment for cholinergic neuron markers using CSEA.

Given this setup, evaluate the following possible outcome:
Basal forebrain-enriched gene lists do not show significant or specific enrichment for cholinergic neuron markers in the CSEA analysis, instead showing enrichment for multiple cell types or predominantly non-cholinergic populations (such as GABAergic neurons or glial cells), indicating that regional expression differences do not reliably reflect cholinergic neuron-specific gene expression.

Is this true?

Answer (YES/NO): NO